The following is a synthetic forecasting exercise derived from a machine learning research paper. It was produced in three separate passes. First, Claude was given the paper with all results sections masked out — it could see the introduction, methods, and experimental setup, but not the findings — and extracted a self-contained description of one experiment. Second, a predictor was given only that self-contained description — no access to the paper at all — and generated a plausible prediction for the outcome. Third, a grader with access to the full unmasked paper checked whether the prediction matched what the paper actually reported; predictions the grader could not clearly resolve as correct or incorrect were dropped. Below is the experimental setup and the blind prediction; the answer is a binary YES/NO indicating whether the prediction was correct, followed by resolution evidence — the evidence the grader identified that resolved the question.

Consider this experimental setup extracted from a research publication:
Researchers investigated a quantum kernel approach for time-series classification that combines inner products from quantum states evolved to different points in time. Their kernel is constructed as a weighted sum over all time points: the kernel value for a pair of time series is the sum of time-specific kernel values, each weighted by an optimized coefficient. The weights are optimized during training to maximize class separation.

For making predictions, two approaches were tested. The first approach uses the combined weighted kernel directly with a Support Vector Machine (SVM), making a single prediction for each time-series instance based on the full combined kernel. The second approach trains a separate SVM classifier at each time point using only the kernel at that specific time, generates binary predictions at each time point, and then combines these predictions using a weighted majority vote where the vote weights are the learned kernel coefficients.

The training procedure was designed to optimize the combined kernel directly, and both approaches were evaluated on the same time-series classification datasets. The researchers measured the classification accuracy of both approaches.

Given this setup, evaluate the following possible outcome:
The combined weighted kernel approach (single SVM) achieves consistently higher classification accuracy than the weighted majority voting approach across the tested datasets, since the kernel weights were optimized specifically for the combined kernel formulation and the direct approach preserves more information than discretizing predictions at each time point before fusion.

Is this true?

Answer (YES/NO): YES